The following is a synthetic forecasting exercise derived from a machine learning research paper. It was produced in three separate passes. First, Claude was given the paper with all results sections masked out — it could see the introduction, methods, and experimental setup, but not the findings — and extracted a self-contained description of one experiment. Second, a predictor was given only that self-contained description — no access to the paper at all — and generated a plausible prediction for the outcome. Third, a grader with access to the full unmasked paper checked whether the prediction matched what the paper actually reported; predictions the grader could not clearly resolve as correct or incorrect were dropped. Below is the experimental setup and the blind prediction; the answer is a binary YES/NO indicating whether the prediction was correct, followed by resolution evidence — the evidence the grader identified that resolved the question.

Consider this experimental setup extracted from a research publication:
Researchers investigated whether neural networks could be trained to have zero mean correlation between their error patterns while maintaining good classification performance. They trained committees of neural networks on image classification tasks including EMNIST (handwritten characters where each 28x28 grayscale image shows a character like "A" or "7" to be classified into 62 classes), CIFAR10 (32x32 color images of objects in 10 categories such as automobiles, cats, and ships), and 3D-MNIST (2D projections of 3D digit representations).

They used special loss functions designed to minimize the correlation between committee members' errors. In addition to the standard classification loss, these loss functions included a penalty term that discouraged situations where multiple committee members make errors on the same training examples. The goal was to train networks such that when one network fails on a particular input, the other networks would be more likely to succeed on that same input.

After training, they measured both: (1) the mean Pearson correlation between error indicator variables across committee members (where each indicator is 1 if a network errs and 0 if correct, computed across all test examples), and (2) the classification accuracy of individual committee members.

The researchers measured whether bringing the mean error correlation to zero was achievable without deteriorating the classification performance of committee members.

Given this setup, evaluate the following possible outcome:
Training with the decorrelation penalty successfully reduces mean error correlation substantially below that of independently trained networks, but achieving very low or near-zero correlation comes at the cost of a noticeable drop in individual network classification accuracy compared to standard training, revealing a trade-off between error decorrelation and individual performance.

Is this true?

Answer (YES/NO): YES